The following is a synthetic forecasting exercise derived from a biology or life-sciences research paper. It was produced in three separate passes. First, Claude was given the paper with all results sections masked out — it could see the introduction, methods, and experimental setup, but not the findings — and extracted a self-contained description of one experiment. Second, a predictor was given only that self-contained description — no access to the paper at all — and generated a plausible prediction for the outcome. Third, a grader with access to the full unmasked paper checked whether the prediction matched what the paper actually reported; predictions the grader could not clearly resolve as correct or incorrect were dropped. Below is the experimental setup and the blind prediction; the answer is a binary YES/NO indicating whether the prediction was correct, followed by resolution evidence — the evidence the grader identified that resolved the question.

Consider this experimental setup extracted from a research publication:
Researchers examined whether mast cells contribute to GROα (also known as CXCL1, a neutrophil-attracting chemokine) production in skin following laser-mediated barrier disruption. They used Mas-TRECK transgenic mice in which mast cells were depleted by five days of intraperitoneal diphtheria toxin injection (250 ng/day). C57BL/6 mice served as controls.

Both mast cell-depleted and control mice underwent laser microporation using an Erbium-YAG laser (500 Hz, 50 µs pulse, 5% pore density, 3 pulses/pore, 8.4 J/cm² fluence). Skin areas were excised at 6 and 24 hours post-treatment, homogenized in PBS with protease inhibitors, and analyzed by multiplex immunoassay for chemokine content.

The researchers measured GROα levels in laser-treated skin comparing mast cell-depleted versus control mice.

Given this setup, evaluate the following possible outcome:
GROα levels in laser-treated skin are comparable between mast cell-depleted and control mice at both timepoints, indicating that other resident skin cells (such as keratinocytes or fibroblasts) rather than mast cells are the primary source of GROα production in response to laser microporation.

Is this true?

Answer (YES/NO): NO